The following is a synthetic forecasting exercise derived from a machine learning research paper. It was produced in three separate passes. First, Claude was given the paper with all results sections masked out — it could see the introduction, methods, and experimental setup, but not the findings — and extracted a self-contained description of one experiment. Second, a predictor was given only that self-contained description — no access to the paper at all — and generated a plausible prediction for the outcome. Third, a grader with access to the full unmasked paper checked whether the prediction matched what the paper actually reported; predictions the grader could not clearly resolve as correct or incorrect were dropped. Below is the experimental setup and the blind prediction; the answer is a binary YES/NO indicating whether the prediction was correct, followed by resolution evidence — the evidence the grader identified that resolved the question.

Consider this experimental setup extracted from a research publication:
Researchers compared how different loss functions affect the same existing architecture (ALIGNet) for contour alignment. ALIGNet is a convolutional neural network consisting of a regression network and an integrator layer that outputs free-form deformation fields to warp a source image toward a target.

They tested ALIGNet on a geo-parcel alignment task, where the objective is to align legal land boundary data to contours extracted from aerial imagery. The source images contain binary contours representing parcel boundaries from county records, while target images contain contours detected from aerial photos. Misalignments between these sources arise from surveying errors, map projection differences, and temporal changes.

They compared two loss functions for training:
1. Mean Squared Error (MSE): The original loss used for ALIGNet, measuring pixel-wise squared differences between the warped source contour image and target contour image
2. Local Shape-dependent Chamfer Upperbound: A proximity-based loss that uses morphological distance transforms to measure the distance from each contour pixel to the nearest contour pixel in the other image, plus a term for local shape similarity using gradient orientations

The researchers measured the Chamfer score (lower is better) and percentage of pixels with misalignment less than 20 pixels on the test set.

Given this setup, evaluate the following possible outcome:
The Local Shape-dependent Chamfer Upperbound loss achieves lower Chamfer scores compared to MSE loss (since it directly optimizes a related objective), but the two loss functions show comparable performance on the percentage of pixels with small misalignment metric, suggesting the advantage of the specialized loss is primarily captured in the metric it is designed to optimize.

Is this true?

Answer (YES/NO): NO